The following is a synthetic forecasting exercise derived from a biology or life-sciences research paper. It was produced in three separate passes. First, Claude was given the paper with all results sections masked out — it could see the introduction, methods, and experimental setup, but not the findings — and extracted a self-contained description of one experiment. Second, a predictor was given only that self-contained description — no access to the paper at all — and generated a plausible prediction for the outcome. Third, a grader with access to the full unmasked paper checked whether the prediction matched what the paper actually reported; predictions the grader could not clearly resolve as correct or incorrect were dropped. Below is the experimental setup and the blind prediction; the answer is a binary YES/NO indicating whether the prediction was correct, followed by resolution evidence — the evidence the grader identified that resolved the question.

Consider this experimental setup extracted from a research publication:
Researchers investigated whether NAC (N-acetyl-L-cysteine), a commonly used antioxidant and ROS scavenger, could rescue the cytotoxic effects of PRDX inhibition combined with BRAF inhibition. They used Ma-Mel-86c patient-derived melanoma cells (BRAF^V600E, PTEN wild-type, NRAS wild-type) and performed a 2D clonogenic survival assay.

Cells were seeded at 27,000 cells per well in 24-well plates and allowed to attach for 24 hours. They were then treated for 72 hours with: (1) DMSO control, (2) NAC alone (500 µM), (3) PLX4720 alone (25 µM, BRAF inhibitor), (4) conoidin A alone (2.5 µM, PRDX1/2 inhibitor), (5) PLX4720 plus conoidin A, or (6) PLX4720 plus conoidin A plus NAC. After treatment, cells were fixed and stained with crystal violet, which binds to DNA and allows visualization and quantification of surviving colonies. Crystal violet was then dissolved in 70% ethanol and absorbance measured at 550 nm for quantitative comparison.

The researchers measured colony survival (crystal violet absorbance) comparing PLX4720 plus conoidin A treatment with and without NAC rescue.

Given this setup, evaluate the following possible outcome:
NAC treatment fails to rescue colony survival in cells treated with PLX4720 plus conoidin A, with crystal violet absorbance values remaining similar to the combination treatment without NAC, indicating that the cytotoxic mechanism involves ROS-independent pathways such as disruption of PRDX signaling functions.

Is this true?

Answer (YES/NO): NO